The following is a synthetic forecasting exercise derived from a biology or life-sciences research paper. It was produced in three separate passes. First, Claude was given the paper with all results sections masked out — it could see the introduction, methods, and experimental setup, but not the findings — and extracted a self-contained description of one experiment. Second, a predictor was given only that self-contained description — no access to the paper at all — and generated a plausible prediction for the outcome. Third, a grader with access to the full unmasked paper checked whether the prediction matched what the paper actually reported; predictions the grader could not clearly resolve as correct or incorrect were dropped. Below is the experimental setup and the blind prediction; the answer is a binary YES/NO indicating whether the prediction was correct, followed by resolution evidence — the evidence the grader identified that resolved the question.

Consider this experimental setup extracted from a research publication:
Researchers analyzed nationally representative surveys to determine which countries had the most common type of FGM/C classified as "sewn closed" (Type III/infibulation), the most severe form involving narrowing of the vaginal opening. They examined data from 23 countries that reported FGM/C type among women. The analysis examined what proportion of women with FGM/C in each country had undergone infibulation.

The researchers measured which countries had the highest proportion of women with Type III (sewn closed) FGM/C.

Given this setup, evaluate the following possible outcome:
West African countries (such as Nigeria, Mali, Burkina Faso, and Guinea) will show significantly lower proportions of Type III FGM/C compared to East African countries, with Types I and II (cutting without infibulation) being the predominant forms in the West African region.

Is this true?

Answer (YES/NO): YES